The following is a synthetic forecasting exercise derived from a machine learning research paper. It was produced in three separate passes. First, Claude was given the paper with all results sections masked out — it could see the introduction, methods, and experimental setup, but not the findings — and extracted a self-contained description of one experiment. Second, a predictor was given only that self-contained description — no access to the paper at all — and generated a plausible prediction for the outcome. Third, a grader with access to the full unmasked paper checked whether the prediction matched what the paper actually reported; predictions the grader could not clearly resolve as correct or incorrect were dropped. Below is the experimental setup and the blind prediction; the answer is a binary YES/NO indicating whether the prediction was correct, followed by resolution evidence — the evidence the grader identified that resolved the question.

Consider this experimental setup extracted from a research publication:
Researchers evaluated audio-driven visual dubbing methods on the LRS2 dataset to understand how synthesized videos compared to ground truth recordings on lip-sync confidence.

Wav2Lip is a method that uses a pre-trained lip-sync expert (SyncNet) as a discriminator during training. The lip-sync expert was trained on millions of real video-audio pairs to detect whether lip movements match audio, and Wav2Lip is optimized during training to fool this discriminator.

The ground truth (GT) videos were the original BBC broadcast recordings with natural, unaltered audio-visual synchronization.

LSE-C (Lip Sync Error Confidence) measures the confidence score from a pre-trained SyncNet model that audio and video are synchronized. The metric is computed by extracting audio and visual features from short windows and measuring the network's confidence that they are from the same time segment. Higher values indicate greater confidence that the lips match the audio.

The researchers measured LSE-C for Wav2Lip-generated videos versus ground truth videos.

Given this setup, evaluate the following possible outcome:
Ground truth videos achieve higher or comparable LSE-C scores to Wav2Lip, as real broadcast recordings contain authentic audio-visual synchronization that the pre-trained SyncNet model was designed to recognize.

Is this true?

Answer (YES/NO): NO